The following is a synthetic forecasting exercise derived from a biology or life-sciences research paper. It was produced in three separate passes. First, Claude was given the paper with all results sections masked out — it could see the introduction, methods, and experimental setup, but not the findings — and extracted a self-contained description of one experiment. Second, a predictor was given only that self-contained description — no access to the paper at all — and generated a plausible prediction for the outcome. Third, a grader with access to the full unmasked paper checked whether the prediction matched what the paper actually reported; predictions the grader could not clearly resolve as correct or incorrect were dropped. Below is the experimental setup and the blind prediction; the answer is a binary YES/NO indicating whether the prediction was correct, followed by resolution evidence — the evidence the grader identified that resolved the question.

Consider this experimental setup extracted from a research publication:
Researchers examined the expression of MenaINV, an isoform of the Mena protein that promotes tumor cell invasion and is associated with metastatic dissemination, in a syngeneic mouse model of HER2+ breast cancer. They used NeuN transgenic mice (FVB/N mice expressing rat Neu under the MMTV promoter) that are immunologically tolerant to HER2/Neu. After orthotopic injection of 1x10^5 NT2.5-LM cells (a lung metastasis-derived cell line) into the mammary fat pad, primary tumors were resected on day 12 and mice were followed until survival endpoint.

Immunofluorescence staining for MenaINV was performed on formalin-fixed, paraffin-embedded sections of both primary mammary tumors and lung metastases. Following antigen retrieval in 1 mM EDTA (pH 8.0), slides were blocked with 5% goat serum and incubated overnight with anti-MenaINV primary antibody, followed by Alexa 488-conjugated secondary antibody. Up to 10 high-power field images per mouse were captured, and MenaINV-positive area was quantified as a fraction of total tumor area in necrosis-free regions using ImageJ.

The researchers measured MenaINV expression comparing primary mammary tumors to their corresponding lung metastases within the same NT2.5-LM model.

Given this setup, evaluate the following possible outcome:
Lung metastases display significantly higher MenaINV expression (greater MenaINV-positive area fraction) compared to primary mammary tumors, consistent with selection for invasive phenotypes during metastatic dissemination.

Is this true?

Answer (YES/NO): YES